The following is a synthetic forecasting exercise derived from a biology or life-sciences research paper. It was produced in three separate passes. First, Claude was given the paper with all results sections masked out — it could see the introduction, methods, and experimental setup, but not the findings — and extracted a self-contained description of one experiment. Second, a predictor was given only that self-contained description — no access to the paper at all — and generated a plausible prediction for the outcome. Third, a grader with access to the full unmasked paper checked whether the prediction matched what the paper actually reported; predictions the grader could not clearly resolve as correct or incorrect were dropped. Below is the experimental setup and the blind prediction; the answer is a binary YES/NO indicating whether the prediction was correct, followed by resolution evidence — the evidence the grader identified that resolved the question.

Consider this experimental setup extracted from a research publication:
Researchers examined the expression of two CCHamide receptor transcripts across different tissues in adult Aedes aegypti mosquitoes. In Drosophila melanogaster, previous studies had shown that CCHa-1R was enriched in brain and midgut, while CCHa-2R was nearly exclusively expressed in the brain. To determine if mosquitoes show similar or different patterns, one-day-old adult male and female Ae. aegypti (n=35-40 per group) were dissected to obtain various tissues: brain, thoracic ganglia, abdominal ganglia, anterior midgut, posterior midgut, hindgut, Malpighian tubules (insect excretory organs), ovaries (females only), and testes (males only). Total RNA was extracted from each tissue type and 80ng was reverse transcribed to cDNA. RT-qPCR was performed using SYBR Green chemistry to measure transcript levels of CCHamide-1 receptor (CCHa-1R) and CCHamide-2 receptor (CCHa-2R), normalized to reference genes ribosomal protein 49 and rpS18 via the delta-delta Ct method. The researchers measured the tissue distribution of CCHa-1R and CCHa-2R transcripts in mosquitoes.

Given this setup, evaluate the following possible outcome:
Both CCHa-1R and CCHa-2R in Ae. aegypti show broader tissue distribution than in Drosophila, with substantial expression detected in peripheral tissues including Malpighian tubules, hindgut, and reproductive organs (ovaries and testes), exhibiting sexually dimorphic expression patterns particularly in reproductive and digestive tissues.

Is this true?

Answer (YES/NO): NO